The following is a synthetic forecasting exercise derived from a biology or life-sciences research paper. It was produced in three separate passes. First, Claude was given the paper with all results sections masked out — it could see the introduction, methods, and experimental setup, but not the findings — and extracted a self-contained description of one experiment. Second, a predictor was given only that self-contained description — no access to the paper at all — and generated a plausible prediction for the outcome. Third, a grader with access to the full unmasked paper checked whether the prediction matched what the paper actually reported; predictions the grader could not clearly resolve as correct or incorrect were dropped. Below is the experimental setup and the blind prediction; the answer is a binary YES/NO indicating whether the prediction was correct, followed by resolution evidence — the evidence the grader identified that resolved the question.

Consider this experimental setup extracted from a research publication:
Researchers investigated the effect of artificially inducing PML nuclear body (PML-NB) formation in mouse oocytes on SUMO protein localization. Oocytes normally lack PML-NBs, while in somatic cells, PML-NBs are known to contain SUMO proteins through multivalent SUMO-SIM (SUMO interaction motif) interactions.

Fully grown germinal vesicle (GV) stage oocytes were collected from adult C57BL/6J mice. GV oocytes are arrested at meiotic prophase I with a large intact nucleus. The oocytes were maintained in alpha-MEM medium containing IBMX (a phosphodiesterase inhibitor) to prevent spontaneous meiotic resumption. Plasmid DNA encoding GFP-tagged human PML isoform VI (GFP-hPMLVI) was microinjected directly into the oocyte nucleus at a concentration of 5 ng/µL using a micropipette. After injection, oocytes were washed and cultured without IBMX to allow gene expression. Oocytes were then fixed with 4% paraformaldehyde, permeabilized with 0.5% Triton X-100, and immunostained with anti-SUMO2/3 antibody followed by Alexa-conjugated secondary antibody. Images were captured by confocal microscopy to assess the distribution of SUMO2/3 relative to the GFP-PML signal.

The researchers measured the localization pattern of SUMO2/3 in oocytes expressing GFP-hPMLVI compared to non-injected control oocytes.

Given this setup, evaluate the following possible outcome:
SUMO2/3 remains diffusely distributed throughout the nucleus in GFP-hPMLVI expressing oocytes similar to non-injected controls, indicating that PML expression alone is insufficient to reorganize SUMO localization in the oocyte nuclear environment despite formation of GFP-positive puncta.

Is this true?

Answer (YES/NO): NO